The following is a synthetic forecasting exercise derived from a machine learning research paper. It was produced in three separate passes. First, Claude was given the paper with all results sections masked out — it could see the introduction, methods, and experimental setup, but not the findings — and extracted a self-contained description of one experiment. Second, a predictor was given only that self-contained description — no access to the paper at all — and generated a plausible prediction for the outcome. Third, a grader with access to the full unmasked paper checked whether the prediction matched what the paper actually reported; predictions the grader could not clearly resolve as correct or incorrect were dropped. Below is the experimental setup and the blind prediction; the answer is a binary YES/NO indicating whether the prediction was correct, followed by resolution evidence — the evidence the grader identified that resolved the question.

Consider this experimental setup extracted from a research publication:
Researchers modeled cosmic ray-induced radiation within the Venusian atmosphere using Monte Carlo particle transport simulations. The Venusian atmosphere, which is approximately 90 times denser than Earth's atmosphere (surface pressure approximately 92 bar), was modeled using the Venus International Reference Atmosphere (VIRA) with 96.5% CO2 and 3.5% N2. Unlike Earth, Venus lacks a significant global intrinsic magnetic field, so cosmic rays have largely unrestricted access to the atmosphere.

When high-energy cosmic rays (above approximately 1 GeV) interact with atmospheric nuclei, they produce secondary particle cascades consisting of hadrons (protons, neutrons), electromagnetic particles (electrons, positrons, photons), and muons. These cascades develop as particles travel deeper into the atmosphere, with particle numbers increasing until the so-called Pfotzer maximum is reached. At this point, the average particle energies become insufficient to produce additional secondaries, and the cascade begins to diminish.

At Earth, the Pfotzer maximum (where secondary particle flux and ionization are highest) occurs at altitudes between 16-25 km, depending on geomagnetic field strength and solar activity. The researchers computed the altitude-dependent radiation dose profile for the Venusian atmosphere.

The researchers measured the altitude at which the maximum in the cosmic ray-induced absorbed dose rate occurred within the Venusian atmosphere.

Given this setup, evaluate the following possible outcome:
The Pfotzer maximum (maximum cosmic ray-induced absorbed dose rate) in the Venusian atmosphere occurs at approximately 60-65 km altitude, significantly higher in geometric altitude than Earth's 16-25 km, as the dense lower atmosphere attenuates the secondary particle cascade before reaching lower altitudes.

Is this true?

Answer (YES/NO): YES